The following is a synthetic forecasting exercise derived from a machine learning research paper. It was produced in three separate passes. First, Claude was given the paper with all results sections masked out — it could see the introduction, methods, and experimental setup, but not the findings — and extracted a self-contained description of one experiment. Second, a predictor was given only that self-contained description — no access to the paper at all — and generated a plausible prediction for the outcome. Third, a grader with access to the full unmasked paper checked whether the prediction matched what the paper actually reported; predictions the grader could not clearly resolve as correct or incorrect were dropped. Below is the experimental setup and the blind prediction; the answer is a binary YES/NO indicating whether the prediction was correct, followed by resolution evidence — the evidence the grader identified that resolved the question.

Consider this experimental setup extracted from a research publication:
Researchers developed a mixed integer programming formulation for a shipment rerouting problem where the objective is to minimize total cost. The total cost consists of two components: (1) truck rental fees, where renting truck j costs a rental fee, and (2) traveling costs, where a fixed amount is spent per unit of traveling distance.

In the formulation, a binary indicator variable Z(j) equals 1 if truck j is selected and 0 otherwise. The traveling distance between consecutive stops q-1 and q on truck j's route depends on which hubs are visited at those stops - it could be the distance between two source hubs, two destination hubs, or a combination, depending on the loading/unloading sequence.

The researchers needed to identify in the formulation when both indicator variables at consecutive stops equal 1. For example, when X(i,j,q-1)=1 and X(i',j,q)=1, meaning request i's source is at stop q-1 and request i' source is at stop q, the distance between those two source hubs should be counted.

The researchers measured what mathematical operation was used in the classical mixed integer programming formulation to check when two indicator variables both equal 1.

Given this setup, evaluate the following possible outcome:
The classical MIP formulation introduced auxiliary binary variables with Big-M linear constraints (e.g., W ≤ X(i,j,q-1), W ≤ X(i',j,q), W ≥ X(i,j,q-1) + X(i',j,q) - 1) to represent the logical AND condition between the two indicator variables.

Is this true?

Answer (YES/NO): NO